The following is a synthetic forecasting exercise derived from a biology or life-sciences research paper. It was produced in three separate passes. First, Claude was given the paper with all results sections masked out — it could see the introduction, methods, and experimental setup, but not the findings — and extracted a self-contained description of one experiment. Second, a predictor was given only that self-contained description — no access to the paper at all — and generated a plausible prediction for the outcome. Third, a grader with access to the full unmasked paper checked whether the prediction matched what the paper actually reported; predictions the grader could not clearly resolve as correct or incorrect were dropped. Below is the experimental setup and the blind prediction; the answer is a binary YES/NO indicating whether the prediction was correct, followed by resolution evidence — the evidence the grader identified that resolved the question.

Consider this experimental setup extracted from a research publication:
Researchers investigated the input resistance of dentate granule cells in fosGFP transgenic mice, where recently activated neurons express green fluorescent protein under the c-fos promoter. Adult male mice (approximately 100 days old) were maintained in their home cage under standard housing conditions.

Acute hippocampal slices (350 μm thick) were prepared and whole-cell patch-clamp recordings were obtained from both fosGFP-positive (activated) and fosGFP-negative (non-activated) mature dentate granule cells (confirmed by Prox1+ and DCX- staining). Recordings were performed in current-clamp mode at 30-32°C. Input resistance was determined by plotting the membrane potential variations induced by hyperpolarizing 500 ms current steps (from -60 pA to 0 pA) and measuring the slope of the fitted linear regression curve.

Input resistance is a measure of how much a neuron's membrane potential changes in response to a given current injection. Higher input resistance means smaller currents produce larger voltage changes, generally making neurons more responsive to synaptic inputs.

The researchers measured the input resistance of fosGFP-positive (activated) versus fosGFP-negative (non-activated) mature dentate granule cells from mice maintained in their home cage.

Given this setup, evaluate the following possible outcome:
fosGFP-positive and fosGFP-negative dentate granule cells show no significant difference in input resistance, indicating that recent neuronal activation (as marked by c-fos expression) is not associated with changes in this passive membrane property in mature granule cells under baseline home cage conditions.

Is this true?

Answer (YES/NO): NO